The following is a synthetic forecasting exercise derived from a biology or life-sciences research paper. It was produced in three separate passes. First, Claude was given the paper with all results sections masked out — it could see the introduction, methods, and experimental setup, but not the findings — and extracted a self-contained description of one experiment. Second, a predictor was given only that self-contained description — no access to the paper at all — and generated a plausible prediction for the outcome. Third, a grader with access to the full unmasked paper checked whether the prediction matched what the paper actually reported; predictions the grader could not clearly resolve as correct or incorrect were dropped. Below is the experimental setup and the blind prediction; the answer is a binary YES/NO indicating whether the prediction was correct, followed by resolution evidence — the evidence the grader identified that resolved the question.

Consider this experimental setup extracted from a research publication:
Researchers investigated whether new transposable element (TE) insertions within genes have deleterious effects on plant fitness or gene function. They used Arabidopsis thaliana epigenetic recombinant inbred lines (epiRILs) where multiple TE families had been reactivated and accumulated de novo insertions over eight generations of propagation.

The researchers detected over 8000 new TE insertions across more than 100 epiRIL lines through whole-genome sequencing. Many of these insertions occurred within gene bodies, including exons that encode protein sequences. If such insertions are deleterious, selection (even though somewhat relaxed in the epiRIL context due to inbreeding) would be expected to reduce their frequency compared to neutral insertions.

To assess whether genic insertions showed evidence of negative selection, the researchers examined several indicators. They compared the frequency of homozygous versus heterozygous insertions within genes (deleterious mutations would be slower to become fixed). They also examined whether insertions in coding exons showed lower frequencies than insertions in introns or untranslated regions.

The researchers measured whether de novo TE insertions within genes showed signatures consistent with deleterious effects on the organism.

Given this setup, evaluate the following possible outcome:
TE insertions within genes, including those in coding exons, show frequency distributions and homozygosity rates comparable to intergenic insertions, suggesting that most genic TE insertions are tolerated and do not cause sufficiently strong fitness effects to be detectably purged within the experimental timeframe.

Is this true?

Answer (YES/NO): NO